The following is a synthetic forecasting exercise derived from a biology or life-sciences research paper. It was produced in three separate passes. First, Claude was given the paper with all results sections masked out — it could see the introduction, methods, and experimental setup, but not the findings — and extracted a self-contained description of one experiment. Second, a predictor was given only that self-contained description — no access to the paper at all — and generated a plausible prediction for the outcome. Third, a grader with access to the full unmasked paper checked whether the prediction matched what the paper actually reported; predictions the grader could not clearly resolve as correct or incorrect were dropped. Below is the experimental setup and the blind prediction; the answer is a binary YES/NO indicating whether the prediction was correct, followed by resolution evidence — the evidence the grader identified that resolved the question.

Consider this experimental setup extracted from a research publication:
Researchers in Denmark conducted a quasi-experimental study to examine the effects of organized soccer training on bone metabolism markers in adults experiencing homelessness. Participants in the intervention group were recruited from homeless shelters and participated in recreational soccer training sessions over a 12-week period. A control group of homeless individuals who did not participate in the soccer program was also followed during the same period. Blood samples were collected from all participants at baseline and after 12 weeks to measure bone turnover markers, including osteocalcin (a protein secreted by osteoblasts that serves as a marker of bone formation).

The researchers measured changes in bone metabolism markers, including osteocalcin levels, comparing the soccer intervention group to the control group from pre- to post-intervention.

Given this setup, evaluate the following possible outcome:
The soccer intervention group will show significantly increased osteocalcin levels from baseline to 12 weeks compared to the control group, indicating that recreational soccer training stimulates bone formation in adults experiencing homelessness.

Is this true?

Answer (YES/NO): YES